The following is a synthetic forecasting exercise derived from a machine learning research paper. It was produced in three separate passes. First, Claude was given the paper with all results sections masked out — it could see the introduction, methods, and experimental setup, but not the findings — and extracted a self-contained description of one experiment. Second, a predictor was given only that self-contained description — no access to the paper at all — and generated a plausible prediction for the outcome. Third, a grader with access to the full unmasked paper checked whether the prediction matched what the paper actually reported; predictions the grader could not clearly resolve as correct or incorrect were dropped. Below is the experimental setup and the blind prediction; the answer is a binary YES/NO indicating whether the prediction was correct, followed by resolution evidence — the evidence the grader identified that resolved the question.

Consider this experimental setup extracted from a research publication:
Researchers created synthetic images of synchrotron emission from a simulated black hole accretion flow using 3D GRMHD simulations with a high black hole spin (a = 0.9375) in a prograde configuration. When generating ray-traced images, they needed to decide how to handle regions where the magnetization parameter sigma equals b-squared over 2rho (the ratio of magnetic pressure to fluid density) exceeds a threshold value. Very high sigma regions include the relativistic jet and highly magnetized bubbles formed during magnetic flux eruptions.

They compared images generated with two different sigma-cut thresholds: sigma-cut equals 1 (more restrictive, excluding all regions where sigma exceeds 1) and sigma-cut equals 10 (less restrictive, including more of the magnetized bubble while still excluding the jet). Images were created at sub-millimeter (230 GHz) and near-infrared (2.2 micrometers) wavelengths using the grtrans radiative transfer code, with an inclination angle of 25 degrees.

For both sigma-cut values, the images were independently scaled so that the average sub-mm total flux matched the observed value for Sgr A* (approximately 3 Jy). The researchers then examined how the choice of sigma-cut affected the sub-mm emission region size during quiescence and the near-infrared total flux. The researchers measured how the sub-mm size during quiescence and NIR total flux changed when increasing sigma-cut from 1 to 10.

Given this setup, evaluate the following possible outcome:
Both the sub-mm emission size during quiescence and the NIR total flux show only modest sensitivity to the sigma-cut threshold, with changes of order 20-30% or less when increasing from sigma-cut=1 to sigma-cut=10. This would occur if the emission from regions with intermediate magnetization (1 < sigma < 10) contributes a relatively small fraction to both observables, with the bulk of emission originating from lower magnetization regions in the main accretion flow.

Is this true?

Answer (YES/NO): NO